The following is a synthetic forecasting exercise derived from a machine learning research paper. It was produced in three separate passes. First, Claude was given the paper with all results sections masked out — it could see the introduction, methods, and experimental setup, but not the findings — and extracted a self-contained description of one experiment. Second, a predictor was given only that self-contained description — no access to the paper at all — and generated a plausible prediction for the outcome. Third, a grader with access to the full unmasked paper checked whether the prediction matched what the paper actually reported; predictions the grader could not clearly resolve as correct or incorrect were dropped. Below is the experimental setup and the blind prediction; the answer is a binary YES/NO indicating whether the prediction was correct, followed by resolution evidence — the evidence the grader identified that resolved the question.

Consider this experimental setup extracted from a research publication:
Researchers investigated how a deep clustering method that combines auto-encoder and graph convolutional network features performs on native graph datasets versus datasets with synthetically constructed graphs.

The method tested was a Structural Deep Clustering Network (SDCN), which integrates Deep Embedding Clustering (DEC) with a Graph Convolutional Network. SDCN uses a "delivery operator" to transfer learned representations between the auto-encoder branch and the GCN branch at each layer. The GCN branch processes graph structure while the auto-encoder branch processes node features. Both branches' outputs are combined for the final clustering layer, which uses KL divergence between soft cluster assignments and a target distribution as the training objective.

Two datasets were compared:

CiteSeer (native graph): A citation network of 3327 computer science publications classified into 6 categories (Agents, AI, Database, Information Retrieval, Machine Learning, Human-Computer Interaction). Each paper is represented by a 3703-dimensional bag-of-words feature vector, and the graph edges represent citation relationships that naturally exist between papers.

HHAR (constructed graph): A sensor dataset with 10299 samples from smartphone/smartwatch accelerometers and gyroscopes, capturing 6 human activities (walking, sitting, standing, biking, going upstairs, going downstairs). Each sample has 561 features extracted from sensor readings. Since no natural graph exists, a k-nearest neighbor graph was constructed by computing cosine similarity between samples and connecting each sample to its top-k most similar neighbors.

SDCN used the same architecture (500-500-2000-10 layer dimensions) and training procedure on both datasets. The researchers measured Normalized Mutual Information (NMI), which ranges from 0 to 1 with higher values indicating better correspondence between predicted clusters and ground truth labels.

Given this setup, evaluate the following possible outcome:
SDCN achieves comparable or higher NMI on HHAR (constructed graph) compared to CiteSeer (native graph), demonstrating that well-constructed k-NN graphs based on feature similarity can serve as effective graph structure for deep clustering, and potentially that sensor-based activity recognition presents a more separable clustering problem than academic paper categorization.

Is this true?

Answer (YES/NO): YES